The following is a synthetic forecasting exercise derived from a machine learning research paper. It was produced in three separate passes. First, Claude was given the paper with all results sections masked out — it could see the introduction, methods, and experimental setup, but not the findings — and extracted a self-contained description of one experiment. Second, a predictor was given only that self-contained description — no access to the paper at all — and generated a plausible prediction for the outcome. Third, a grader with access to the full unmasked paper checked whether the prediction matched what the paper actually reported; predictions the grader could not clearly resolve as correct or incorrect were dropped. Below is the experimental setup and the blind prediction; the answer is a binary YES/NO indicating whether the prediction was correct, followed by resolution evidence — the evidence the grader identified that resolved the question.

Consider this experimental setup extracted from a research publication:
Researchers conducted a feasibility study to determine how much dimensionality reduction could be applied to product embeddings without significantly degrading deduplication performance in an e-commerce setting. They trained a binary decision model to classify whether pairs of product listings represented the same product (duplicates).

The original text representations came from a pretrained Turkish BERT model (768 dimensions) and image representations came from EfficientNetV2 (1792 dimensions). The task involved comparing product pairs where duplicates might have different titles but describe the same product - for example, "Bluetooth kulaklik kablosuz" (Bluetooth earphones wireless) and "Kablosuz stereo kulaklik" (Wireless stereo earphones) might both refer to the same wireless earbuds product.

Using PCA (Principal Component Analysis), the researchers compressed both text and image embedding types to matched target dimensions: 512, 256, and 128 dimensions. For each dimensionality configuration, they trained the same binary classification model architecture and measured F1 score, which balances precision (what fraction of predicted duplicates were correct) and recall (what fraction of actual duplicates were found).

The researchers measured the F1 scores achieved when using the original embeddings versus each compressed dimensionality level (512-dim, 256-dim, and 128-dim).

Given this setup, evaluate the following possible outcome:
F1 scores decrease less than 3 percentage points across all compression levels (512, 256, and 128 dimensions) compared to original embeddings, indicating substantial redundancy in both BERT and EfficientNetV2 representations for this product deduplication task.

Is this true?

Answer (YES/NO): YES